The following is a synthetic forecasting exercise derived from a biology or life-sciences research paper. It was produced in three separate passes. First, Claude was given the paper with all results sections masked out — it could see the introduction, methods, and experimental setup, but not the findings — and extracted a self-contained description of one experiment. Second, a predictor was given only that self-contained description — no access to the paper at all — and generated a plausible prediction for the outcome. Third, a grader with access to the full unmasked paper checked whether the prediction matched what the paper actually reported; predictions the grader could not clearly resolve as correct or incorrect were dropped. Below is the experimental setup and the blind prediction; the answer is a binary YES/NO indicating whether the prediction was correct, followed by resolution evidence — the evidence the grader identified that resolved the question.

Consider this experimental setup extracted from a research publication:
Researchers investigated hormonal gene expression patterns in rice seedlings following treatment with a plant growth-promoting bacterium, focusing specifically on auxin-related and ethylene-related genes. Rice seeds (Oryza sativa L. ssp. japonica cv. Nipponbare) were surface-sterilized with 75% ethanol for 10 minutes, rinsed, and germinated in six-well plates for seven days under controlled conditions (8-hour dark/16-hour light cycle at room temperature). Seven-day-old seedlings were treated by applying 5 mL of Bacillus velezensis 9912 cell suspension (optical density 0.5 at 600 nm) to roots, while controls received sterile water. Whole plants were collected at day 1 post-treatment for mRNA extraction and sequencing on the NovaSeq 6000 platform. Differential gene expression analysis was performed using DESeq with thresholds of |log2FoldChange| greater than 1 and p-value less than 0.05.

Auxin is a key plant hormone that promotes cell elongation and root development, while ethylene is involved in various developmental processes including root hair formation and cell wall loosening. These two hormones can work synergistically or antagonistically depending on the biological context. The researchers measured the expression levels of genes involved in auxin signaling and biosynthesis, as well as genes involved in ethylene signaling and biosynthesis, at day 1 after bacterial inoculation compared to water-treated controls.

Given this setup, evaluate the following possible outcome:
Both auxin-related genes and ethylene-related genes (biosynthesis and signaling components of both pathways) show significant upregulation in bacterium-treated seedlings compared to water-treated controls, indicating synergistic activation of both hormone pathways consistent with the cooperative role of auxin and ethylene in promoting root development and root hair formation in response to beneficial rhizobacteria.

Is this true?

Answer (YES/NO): NO